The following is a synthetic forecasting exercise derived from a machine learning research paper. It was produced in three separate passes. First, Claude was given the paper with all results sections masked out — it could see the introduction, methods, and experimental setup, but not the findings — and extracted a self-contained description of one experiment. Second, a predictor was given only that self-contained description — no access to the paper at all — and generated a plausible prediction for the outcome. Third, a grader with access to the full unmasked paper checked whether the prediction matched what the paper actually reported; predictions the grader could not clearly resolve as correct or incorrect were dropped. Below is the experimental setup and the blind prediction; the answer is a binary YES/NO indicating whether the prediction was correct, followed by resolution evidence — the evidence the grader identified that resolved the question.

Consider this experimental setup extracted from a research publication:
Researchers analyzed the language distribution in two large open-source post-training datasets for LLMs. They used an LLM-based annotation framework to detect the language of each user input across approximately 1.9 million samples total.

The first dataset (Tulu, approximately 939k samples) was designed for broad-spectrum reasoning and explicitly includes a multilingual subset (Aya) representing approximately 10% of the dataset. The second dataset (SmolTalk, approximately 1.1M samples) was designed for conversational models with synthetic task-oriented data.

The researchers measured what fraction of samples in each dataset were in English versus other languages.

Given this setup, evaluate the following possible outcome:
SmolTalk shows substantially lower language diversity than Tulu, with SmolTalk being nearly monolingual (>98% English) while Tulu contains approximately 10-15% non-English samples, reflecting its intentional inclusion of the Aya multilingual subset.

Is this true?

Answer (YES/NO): NO